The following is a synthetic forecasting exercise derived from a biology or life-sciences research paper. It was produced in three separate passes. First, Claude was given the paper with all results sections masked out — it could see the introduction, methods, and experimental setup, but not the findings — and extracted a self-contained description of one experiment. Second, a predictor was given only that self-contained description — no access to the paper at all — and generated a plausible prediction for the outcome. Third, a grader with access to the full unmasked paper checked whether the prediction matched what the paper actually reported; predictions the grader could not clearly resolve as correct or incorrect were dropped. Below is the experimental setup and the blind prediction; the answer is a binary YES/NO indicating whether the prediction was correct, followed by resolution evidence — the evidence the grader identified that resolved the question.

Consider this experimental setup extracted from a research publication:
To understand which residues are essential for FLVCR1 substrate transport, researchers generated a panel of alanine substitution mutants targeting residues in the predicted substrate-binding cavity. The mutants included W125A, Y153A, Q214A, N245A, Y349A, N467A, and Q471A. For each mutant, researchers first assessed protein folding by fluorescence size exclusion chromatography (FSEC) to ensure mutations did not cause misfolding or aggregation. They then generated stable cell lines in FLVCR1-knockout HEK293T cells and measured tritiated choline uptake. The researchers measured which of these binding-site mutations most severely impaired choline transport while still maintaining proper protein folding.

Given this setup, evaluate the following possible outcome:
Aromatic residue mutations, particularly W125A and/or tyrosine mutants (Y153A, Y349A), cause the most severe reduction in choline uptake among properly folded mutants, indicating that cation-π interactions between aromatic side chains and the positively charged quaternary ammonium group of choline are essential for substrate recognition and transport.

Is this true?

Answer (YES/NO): YES